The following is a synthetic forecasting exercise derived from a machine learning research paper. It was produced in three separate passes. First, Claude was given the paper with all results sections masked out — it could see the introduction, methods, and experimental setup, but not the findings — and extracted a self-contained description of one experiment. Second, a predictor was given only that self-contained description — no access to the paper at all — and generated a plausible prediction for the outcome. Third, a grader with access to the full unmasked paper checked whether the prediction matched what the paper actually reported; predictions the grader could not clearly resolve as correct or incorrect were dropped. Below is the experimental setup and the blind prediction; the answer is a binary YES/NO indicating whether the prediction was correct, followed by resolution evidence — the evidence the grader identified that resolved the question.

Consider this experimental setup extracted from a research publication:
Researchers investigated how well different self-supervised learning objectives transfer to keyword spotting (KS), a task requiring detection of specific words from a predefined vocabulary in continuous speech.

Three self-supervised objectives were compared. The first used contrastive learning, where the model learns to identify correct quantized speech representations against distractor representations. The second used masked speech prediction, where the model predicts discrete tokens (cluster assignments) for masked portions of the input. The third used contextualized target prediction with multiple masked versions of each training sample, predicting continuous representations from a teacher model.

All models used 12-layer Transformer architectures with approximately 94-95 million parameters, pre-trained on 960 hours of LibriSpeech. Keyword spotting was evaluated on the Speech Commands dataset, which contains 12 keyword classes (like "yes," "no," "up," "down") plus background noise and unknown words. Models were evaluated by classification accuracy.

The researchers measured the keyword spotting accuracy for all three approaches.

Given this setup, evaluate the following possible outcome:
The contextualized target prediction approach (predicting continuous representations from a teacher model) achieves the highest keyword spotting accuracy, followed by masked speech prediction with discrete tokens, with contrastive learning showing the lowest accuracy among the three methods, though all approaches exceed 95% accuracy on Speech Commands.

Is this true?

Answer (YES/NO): YES